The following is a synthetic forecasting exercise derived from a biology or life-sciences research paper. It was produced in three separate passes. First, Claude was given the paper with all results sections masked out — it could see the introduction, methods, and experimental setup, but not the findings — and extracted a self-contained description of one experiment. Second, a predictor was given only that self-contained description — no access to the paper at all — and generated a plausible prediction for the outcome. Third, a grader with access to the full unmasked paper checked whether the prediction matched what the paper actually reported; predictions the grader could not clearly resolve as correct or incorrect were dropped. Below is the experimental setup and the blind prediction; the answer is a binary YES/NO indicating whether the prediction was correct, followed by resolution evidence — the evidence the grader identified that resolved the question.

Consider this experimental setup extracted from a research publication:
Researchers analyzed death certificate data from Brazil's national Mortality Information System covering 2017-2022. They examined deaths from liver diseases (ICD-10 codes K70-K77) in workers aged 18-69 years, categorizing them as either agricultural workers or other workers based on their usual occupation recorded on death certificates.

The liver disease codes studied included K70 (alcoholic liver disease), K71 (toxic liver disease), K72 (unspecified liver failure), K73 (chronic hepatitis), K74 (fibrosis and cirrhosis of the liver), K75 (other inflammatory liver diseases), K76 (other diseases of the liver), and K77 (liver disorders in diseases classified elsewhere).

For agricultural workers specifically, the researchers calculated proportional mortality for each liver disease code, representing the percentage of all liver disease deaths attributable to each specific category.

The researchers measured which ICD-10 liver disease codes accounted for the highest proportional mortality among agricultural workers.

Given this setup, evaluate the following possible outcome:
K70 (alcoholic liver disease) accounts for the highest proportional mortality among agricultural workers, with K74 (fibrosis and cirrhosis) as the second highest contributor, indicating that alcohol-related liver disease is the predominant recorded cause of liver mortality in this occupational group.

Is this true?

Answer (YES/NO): YES